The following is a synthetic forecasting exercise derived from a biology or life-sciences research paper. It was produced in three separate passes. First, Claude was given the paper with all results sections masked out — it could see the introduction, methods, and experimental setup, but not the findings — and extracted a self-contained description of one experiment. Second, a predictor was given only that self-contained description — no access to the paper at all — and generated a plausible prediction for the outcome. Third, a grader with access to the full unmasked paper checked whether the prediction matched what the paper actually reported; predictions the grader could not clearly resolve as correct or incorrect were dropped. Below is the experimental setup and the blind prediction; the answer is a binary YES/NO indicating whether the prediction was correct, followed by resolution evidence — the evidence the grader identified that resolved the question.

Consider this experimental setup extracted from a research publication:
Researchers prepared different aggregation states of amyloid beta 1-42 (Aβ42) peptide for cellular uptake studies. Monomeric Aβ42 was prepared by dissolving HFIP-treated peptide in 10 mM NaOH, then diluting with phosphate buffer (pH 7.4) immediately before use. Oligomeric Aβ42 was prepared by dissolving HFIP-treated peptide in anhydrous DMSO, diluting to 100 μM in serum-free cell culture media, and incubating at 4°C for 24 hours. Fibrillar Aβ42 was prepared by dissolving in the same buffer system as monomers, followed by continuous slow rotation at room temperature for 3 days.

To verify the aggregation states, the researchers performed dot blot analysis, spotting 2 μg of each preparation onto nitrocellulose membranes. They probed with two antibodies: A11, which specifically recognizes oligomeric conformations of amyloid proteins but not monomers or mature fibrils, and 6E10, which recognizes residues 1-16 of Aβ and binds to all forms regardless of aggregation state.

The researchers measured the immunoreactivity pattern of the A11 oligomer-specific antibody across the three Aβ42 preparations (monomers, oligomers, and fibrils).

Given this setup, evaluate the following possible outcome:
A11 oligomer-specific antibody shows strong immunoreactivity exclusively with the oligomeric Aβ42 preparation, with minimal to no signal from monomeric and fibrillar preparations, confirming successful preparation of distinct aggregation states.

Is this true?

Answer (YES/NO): YES